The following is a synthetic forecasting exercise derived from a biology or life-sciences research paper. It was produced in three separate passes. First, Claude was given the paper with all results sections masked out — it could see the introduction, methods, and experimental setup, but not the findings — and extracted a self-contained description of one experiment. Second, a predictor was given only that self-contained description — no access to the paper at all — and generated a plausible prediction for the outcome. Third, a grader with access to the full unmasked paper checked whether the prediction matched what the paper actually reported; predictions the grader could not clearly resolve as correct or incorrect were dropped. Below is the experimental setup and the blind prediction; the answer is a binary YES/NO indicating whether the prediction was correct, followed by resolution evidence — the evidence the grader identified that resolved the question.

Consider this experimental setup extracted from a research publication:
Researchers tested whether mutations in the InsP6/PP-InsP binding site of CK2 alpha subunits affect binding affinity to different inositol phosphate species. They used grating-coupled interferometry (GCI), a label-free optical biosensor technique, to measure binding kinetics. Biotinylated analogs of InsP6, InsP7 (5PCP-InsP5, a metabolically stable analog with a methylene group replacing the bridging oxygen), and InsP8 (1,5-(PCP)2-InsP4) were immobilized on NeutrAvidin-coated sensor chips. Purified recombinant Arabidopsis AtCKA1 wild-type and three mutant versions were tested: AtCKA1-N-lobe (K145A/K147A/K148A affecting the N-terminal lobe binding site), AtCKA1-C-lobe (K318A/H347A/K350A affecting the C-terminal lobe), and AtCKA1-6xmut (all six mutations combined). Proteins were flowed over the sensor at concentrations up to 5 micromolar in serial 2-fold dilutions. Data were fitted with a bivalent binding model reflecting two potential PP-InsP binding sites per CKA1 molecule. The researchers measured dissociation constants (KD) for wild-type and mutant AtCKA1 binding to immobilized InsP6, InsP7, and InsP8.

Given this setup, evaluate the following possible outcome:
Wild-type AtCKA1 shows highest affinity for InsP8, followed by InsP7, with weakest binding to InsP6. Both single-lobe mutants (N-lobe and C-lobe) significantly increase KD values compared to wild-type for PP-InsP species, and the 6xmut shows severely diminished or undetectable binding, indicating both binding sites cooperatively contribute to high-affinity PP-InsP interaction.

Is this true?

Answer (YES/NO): NO